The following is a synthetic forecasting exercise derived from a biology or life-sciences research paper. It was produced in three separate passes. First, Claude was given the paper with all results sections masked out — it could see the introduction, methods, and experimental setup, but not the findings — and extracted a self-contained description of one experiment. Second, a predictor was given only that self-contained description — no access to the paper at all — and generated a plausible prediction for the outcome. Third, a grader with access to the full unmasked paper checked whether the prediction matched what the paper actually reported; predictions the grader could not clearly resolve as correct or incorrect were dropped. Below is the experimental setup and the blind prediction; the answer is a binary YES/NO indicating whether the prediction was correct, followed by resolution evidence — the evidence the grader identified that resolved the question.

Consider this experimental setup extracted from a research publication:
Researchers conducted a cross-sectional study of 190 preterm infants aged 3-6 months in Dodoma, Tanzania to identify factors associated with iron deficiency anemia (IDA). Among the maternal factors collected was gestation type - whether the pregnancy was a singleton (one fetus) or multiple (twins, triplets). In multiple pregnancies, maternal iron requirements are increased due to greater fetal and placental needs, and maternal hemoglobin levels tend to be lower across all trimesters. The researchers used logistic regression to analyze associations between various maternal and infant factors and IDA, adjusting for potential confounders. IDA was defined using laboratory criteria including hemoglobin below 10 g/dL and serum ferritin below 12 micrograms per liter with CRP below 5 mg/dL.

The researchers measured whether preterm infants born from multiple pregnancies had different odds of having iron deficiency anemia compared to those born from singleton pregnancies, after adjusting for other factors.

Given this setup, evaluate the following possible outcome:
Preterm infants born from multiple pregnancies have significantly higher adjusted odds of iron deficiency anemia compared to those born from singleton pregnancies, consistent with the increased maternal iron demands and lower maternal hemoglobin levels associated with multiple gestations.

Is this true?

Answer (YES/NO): YES